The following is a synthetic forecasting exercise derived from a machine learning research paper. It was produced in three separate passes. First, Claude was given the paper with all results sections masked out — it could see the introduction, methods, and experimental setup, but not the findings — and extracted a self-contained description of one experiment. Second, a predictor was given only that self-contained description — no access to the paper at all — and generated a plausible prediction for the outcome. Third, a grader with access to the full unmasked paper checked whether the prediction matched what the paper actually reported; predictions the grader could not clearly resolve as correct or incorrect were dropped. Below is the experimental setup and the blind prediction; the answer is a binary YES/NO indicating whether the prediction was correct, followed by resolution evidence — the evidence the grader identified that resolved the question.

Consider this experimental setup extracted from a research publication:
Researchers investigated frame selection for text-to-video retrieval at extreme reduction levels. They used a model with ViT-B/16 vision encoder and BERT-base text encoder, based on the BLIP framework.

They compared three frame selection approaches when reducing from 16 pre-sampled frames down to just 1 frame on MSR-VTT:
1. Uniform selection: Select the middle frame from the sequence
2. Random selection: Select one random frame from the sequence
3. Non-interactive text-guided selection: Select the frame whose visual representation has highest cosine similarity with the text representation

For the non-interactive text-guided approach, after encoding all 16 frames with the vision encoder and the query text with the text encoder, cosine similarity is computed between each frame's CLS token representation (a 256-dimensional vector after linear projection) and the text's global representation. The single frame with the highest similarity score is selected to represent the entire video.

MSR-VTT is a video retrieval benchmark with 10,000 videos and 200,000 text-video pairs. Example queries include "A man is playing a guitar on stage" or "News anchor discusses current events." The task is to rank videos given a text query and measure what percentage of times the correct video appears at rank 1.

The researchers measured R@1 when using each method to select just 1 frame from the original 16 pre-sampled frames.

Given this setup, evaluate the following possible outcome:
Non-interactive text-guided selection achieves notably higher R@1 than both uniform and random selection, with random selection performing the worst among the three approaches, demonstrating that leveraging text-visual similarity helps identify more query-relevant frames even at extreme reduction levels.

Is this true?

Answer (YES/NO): NO